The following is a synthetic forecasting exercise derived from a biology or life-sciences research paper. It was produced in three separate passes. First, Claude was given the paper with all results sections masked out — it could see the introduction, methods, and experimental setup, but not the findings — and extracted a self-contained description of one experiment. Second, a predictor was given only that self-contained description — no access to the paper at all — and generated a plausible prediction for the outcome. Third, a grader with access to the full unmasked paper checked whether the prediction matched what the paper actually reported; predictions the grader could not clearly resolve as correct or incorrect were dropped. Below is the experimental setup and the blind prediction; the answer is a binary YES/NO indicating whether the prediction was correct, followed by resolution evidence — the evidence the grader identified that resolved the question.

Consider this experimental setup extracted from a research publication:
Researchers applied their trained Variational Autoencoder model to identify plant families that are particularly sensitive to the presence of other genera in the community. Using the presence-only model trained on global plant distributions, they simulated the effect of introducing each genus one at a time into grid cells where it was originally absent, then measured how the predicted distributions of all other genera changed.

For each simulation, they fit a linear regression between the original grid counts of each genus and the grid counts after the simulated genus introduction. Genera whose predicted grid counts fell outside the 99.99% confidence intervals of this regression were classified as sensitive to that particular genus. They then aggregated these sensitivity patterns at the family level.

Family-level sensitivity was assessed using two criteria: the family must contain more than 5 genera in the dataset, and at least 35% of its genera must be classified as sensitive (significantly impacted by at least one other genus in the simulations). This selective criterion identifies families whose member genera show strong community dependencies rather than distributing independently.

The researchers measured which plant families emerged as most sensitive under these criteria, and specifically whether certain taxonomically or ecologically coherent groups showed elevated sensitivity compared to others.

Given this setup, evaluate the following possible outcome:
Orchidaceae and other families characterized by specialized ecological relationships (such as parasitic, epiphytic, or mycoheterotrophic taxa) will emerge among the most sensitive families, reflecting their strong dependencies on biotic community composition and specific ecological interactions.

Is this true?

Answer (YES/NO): NO